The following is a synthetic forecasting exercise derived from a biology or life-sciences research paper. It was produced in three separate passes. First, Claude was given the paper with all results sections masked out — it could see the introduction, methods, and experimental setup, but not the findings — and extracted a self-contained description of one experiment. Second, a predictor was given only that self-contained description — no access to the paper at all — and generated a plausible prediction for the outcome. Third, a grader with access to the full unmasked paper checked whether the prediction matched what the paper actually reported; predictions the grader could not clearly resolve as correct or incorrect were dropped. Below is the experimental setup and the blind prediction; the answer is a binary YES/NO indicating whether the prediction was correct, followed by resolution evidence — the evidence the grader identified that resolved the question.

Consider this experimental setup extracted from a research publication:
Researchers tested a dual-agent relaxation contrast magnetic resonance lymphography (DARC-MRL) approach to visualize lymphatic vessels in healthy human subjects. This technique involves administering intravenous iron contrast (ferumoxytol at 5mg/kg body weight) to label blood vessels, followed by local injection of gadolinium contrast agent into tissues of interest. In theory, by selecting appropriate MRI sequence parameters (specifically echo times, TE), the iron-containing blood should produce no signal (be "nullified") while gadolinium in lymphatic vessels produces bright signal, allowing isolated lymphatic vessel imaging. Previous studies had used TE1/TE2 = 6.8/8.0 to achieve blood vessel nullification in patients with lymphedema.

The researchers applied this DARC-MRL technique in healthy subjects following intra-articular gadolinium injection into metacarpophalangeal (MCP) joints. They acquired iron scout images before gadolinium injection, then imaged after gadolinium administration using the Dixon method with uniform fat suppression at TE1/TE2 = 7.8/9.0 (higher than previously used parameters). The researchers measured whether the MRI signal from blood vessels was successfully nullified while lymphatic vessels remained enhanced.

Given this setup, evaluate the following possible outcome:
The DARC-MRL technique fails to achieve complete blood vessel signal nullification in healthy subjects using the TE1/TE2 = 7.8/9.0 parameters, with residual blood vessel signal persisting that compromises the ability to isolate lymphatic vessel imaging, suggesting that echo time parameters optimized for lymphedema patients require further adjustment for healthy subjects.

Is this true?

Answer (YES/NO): YES